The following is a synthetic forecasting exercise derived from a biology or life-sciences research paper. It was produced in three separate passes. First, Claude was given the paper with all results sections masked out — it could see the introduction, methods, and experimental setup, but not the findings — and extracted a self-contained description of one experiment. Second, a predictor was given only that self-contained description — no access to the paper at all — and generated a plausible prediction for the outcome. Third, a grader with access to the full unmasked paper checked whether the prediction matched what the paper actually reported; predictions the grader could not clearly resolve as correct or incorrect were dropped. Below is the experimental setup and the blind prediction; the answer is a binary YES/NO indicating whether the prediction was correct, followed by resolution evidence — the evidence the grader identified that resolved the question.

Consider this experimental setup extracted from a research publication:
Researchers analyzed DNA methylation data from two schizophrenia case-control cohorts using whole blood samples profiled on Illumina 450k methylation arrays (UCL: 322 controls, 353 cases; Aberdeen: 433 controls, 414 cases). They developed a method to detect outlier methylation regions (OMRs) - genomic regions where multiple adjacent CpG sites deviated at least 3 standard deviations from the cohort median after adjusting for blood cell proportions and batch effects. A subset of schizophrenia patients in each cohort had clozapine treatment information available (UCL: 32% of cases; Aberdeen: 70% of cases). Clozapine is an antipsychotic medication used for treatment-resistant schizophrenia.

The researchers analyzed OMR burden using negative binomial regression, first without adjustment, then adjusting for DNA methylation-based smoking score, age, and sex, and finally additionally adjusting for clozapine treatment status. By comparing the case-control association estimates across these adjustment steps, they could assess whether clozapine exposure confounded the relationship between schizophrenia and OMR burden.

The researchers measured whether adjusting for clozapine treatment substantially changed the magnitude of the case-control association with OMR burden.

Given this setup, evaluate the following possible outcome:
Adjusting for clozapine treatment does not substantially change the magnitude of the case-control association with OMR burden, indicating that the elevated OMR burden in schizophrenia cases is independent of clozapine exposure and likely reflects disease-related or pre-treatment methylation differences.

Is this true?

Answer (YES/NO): YES